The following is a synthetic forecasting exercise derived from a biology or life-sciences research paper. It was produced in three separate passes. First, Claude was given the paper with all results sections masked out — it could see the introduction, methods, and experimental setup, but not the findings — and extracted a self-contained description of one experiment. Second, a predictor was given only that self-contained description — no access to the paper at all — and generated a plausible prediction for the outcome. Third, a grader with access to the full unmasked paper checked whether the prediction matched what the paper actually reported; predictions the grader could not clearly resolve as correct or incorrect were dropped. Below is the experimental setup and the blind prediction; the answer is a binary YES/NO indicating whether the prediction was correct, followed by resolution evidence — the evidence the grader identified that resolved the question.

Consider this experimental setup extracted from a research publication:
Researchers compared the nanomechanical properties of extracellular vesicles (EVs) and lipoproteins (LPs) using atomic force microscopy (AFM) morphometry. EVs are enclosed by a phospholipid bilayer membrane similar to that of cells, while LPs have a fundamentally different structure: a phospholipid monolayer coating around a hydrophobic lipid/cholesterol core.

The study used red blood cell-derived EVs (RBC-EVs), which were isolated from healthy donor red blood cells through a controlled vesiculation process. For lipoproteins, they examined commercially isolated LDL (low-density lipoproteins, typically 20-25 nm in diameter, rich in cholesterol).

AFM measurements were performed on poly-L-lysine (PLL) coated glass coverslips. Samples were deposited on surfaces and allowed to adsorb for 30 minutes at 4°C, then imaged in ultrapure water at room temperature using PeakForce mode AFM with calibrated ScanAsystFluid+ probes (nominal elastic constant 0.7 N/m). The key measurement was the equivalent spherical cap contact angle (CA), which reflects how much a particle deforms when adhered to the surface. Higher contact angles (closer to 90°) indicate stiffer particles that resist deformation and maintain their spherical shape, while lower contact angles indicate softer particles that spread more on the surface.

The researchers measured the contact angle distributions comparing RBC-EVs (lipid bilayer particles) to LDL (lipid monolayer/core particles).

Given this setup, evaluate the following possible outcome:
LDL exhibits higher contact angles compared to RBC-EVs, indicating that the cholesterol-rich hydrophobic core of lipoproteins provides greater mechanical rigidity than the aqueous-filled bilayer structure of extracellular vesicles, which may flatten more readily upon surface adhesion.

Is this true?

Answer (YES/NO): NO